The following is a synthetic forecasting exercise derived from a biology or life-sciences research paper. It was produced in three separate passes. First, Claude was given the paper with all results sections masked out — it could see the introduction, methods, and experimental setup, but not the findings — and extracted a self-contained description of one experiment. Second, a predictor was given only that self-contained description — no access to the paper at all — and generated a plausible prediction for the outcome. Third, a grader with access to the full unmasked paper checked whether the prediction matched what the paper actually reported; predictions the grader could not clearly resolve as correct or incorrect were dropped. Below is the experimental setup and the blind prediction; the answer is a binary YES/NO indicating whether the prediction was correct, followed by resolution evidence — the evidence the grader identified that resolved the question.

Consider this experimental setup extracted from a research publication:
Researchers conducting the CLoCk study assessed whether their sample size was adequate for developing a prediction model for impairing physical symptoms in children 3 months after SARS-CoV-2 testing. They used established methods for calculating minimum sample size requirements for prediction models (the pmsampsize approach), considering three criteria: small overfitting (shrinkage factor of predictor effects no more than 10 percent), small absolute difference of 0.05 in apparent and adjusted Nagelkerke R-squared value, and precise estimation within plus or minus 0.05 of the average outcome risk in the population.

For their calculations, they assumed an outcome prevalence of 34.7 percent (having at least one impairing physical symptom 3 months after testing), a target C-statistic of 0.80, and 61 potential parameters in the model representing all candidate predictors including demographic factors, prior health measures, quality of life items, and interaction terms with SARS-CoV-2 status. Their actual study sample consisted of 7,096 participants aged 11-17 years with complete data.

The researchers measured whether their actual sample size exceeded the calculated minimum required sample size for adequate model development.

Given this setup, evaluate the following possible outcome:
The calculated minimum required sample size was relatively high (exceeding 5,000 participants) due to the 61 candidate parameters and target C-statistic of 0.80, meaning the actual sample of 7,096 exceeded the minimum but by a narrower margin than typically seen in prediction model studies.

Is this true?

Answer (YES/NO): NO